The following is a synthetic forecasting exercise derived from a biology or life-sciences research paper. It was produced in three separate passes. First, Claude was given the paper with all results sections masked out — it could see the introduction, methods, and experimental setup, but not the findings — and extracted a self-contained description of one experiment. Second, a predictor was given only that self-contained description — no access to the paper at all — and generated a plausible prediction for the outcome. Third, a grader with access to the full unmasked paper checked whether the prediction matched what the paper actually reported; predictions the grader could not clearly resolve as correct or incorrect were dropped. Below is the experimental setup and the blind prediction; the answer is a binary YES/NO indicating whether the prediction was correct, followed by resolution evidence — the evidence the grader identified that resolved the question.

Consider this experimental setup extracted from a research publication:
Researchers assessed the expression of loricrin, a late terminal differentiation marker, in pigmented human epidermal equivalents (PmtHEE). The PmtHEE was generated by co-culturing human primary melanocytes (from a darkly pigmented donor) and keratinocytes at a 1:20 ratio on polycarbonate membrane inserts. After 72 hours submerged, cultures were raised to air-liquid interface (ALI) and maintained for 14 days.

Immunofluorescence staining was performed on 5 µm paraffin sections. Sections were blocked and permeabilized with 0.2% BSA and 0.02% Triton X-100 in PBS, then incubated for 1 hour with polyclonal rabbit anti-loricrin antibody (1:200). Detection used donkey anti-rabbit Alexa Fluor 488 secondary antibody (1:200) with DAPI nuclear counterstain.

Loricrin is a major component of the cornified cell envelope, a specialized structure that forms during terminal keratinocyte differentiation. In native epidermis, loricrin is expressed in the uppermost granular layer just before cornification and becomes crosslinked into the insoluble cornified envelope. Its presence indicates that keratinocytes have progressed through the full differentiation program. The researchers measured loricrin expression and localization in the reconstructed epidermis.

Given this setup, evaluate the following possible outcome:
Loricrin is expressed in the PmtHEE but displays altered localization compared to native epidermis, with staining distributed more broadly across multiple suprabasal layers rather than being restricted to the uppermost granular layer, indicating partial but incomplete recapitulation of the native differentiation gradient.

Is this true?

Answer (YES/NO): NO